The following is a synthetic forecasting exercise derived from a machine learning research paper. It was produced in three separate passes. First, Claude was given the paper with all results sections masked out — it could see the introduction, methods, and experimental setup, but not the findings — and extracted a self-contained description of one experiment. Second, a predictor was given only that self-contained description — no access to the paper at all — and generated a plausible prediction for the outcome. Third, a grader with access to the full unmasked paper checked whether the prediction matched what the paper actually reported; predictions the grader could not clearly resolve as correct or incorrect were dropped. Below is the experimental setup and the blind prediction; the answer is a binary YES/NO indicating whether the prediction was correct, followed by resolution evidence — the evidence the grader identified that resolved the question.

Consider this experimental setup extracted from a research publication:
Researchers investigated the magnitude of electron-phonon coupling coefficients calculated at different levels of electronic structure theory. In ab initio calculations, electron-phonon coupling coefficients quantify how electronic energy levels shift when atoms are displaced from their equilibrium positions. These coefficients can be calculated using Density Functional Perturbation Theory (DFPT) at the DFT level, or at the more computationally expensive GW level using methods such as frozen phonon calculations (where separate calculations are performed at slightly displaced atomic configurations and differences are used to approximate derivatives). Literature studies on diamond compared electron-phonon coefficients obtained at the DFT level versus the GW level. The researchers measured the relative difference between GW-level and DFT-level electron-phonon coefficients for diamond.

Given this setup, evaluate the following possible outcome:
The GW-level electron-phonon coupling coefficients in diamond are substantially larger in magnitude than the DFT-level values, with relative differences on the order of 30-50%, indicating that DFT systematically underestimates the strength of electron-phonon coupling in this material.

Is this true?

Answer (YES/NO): YES